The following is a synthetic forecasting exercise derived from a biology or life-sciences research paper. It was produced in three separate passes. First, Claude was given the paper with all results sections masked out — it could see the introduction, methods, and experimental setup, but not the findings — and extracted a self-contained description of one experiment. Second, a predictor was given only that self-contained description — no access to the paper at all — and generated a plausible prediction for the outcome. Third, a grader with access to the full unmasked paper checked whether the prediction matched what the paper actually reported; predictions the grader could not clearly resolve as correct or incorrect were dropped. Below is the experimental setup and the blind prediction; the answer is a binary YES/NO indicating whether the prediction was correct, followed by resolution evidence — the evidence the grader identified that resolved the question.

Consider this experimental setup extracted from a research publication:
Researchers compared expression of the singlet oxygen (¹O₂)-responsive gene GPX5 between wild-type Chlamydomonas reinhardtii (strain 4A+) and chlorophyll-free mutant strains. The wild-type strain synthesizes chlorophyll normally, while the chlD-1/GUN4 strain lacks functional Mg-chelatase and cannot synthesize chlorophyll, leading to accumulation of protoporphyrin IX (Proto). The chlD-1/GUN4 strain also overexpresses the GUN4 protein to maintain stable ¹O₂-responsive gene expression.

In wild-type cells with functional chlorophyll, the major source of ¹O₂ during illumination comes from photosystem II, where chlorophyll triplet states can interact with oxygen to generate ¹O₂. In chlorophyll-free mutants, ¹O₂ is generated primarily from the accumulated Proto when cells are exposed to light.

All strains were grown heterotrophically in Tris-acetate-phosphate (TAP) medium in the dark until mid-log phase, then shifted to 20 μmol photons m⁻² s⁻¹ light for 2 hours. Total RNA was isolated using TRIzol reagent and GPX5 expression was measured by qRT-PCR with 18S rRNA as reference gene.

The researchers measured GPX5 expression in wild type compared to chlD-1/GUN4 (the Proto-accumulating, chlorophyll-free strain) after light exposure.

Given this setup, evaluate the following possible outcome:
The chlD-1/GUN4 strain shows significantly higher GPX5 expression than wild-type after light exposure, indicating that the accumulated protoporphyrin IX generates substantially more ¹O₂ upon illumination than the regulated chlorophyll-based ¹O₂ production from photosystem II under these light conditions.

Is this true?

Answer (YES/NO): YES